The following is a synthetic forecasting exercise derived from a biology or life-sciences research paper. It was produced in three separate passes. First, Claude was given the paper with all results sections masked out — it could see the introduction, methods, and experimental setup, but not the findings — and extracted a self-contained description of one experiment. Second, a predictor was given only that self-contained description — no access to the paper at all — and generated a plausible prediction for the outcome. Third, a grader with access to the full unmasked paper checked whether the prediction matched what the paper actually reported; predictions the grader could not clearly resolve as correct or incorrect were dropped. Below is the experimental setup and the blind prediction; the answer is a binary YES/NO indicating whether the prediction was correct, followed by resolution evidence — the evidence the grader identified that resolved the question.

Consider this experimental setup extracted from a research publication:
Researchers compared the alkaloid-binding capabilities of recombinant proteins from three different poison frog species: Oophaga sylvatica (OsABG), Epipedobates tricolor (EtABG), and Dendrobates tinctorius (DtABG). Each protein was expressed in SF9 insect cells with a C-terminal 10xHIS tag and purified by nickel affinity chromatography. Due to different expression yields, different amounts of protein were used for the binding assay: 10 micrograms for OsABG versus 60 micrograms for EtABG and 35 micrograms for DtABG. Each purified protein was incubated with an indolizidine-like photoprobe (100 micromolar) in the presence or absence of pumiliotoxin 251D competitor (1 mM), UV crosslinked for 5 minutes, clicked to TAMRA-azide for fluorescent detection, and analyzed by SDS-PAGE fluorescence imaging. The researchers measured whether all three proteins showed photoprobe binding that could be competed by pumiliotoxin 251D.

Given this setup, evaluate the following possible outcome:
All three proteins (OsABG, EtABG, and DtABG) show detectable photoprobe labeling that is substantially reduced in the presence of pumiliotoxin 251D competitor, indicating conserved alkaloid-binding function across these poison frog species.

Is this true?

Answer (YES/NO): NO